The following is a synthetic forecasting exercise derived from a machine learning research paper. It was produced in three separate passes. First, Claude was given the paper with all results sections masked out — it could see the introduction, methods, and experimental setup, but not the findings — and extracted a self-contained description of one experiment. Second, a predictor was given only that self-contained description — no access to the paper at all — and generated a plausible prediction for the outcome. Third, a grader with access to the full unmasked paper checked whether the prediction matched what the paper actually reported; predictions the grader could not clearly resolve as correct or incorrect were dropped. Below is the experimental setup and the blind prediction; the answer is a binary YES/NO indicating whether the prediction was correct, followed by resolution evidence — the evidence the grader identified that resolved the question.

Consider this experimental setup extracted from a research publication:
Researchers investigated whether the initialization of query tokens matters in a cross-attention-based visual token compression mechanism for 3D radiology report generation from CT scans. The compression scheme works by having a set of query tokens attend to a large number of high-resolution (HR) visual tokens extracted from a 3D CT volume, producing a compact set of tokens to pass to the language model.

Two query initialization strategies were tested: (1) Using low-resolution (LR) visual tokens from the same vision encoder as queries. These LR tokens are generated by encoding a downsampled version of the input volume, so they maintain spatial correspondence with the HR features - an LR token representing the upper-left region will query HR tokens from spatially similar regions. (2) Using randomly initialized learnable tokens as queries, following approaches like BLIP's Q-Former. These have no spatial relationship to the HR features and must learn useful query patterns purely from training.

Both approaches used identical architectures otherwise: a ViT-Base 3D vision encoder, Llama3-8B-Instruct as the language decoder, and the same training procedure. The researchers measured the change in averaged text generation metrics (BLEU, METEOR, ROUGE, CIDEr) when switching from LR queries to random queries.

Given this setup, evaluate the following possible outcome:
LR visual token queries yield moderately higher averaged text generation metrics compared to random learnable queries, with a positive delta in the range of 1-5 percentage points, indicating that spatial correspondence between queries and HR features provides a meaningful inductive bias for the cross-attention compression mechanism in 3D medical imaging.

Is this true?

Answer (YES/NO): NO